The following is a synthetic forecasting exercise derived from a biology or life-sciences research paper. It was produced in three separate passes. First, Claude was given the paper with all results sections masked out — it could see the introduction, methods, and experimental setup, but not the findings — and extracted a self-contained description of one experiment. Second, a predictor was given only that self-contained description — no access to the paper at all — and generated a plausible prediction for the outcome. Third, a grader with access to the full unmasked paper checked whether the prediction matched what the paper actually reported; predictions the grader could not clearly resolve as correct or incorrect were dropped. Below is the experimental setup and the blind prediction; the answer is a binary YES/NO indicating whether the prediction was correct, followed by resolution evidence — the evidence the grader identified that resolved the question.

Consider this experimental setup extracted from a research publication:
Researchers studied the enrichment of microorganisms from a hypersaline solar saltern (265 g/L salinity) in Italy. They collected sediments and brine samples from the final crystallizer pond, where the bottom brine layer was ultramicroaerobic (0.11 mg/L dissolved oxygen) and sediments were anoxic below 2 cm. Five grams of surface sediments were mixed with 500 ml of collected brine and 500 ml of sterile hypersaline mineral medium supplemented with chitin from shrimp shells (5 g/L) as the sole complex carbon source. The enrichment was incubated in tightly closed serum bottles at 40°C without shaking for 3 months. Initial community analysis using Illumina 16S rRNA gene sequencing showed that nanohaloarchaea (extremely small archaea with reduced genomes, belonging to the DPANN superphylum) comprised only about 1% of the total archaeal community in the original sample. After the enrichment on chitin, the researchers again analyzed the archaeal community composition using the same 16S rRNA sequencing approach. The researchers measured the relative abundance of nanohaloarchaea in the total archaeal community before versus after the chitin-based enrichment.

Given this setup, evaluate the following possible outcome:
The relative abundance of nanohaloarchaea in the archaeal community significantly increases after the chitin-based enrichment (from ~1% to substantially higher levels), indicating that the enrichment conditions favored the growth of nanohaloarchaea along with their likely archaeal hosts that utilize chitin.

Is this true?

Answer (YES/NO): YES